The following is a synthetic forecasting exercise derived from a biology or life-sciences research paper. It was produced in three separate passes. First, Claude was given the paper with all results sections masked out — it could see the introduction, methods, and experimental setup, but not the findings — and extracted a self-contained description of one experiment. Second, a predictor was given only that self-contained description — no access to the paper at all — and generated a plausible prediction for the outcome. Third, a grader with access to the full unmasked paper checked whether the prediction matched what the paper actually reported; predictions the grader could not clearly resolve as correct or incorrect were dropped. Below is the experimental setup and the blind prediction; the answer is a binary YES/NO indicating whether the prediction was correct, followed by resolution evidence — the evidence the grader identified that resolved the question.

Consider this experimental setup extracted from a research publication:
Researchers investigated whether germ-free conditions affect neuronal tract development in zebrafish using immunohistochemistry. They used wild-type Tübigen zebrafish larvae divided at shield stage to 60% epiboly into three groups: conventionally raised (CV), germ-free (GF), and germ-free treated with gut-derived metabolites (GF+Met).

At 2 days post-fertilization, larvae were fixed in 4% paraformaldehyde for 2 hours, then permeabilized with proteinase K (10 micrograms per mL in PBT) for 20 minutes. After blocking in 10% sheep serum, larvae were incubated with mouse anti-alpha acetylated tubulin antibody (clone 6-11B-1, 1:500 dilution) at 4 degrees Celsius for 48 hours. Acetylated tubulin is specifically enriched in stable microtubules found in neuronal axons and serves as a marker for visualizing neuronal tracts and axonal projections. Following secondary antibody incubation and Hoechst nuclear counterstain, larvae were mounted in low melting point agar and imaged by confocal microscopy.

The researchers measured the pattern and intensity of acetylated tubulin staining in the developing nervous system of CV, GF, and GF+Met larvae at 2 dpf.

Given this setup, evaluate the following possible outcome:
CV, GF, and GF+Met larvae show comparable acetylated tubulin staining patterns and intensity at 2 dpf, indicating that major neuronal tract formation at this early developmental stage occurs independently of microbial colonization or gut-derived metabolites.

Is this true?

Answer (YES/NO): NO